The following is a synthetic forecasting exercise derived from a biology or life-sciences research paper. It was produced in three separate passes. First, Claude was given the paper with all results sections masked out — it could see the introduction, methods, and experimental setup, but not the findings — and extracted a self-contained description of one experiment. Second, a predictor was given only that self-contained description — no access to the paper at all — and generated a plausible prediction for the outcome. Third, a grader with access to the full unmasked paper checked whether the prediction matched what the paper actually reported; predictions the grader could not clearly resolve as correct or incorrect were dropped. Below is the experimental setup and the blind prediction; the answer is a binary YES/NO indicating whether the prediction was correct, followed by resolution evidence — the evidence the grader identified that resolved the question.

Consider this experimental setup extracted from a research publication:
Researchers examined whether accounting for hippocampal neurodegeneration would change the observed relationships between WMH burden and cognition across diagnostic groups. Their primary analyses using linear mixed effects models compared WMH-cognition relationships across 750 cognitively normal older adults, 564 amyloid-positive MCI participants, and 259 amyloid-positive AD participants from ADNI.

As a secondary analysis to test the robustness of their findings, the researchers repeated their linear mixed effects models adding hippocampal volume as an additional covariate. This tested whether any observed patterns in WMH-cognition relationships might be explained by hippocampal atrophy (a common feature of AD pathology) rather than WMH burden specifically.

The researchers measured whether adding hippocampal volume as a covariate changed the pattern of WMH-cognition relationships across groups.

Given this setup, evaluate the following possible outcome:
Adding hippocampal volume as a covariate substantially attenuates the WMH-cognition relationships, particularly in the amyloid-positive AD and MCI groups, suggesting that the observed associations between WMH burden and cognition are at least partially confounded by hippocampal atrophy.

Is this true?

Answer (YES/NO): NO